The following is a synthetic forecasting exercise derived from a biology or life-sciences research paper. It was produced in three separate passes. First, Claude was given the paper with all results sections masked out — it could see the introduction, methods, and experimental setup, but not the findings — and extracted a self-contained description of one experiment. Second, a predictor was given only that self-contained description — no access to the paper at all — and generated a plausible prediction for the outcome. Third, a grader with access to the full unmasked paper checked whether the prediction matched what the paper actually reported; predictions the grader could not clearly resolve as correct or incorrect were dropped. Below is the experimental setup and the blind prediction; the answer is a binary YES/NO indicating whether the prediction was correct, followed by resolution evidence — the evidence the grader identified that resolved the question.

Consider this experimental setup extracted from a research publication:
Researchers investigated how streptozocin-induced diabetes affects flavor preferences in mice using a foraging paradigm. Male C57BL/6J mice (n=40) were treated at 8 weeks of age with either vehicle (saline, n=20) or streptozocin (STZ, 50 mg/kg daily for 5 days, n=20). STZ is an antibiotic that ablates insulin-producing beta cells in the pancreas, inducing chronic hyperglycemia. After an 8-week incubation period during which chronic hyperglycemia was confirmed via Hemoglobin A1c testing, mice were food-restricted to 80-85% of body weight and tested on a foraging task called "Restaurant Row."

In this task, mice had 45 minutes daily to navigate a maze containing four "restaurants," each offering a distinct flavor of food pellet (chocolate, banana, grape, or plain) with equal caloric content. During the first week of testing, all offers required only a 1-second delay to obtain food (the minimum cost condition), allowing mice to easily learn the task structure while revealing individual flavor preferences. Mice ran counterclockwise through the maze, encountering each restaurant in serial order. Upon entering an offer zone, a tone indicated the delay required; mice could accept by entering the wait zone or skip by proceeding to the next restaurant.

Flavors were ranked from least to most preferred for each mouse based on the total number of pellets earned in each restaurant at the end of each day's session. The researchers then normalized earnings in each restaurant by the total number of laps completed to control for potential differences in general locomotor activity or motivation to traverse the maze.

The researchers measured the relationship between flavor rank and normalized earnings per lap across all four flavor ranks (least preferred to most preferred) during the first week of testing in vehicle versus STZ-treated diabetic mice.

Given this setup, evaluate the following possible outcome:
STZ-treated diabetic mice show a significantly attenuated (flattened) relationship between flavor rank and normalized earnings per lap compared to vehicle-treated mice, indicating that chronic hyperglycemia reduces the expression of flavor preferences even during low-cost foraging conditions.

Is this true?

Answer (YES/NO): NO